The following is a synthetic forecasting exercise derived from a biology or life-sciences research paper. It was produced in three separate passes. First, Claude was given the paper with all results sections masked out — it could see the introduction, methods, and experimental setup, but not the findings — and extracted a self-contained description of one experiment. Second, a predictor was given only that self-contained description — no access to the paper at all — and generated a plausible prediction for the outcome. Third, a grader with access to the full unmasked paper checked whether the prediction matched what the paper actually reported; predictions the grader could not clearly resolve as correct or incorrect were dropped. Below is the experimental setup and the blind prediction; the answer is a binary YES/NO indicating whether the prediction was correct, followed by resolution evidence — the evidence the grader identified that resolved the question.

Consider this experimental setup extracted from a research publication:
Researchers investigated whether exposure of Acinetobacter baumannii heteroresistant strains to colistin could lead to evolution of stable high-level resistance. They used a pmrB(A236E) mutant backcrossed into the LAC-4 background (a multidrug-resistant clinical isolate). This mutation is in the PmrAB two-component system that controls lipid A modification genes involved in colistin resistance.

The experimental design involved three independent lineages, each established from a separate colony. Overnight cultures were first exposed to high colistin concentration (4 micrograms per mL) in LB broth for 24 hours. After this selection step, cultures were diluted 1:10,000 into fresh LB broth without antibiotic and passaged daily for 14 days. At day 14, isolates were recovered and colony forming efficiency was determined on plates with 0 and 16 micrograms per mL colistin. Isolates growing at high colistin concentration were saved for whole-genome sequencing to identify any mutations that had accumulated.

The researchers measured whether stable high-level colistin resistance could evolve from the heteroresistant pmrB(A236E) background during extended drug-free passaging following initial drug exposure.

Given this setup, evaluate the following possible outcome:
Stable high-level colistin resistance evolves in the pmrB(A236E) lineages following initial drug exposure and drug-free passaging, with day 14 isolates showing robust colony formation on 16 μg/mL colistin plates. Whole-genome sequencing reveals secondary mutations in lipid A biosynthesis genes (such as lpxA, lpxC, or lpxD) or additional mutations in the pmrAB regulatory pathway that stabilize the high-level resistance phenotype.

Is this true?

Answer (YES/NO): NO